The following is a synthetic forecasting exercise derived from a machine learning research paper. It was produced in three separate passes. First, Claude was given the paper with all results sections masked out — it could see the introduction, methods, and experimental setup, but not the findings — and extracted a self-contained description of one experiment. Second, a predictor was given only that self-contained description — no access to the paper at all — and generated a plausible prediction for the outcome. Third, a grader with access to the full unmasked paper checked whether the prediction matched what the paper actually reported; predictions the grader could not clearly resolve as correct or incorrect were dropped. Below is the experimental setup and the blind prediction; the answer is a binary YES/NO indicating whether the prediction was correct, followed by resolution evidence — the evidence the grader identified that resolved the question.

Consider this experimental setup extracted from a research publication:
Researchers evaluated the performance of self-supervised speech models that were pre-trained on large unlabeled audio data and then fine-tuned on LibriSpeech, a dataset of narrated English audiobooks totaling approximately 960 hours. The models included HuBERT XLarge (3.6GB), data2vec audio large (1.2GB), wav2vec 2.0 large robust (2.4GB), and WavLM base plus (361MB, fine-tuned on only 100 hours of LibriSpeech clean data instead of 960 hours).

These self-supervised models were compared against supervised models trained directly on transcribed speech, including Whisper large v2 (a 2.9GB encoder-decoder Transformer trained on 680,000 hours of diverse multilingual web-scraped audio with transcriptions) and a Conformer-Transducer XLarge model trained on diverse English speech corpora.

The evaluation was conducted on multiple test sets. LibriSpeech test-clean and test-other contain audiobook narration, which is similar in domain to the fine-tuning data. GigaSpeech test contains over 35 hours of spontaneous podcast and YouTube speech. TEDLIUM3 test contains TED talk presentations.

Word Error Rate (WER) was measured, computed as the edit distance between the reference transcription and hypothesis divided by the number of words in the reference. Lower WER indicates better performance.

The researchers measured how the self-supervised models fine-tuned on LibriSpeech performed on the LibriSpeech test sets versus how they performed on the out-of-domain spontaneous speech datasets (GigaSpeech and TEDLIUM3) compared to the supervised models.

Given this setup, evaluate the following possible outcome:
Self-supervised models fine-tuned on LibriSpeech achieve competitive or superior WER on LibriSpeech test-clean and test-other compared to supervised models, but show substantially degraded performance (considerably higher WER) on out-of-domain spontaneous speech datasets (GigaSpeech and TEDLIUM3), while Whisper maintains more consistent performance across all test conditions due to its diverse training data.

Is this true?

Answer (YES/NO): YES